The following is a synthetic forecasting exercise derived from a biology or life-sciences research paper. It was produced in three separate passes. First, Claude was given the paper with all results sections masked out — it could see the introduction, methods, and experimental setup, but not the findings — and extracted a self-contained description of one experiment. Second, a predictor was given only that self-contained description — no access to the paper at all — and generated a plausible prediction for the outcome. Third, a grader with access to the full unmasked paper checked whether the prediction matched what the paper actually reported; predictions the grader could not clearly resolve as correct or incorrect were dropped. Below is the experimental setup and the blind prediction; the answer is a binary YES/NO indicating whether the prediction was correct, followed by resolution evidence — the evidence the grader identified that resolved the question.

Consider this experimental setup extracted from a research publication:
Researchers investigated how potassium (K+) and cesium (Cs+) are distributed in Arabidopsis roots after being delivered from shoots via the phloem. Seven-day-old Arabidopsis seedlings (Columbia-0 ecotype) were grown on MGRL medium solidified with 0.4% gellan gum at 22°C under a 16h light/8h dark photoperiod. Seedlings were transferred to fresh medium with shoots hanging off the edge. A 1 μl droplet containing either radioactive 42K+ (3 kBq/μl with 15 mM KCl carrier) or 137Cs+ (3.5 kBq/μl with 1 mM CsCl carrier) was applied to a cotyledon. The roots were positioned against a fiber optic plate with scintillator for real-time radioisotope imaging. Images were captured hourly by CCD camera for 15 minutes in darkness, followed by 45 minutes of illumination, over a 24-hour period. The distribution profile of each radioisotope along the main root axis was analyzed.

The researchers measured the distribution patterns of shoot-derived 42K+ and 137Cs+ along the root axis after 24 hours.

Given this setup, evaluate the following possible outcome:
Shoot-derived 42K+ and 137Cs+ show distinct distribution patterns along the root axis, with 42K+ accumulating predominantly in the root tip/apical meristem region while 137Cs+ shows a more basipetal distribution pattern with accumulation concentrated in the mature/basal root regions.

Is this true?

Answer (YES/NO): NO